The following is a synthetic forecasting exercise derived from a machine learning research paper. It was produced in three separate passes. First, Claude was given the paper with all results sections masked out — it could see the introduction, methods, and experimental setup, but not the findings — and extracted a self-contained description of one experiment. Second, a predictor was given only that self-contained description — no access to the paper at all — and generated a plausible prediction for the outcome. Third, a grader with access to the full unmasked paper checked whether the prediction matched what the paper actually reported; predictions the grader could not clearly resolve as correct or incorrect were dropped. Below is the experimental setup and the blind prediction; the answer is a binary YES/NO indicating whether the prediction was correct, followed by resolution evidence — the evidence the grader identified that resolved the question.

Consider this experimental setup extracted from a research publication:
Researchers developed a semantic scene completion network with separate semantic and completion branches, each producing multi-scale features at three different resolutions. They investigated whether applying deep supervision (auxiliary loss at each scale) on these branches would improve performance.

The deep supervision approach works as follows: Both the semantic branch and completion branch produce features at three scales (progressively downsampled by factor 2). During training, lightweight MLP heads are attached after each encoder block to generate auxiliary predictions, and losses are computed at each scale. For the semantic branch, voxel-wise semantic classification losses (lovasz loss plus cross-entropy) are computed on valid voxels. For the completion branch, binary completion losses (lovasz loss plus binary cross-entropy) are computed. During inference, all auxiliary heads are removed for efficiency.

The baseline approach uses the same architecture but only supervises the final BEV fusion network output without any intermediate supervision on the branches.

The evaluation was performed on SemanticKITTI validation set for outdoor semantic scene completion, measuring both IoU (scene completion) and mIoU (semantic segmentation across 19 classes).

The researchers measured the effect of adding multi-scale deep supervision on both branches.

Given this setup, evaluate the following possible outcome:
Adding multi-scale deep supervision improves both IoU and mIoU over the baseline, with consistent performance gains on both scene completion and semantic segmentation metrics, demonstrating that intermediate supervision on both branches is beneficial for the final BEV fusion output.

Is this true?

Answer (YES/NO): NO